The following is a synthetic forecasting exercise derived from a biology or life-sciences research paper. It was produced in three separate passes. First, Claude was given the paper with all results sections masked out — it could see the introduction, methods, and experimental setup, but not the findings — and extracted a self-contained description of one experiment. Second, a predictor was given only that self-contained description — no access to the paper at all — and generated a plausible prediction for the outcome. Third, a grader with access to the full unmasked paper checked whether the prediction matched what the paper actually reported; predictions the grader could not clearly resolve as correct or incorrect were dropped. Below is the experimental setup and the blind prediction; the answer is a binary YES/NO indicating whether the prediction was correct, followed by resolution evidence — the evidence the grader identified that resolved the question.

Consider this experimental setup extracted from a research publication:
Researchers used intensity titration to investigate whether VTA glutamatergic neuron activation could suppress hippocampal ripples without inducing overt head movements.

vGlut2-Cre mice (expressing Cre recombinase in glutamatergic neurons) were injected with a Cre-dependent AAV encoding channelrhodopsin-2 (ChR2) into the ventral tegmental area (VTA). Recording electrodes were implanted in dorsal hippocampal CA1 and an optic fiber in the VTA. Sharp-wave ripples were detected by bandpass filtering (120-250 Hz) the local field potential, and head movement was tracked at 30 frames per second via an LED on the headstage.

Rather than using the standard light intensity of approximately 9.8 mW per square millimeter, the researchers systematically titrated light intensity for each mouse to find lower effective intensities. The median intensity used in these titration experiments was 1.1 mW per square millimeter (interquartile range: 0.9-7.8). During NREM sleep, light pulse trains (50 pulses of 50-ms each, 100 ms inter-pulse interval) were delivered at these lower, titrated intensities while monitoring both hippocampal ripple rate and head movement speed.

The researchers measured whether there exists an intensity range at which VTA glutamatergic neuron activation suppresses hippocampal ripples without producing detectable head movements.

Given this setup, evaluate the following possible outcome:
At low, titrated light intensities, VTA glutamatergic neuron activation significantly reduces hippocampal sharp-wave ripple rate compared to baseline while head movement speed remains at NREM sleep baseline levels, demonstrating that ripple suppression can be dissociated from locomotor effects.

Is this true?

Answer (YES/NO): NO